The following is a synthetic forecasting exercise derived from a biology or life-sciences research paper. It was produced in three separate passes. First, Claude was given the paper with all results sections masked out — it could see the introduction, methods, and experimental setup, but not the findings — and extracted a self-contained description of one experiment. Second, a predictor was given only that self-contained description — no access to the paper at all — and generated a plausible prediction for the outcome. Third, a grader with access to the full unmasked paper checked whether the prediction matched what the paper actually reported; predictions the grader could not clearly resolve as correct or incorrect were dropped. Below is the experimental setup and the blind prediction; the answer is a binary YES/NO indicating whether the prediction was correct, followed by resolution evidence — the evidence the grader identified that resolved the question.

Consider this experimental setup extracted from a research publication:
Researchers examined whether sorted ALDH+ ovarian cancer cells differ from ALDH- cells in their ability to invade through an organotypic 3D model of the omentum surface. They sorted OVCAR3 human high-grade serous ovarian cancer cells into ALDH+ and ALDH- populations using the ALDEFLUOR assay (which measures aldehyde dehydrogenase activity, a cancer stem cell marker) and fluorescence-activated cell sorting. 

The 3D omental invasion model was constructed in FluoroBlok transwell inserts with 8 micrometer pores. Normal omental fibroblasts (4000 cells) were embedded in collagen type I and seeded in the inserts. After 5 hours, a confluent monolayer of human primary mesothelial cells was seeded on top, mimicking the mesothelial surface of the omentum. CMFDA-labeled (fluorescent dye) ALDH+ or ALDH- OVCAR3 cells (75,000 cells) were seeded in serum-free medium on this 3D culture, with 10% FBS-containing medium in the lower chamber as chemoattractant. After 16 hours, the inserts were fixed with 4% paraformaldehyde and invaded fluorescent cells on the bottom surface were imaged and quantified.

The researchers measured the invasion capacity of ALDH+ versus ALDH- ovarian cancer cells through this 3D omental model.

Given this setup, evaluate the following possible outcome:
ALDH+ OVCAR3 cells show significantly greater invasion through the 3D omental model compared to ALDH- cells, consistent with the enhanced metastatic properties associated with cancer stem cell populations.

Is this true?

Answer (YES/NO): YES